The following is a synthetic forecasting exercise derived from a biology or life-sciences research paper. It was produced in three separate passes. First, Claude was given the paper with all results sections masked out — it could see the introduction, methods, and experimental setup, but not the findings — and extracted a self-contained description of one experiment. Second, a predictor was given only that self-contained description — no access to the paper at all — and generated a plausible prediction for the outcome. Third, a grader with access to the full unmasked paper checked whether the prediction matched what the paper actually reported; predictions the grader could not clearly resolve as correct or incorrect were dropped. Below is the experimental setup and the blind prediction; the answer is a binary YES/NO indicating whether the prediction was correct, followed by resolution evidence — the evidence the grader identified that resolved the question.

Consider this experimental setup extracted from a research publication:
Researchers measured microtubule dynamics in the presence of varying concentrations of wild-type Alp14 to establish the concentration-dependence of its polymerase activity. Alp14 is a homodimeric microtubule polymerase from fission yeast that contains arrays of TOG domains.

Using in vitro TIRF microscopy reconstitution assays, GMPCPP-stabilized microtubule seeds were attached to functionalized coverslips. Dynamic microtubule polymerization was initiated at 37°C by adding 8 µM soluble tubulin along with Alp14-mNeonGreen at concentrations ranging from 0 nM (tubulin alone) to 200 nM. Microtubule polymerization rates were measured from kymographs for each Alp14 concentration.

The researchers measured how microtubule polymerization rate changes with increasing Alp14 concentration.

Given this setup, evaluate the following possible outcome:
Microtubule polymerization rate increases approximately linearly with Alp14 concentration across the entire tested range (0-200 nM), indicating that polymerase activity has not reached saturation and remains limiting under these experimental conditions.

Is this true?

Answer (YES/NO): NO